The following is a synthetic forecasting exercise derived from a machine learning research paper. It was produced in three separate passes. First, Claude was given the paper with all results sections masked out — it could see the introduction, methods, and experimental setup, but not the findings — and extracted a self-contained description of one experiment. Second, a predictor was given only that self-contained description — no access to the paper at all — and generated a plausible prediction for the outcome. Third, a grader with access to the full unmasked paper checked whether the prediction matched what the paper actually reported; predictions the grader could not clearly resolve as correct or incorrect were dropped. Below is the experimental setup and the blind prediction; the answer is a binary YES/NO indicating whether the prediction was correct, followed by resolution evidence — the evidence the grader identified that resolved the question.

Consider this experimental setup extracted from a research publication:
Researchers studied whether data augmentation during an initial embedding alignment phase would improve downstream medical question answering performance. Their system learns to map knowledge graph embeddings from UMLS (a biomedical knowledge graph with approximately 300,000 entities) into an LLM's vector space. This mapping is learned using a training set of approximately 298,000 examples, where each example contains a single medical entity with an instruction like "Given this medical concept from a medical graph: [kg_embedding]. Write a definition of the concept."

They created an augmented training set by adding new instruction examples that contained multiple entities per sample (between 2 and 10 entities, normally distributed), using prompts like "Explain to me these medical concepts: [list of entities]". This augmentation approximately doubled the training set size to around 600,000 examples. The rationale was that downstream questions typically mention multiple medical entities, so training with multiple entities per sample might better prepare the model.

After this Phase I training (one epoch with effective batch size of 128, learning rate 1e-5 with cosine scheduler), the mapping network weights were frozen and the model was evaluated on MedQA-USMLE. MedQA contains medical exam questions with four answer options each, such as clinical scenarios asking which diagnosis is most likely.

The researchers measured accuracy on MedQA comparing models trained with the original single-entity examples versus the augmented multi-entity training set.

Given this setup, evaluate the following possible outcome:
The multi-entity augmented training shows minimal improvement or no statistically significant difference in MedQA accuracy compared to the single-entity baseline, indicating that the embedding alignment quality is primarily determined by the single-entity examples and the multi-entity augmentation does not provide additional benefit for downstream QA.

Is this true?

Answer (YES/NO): YES